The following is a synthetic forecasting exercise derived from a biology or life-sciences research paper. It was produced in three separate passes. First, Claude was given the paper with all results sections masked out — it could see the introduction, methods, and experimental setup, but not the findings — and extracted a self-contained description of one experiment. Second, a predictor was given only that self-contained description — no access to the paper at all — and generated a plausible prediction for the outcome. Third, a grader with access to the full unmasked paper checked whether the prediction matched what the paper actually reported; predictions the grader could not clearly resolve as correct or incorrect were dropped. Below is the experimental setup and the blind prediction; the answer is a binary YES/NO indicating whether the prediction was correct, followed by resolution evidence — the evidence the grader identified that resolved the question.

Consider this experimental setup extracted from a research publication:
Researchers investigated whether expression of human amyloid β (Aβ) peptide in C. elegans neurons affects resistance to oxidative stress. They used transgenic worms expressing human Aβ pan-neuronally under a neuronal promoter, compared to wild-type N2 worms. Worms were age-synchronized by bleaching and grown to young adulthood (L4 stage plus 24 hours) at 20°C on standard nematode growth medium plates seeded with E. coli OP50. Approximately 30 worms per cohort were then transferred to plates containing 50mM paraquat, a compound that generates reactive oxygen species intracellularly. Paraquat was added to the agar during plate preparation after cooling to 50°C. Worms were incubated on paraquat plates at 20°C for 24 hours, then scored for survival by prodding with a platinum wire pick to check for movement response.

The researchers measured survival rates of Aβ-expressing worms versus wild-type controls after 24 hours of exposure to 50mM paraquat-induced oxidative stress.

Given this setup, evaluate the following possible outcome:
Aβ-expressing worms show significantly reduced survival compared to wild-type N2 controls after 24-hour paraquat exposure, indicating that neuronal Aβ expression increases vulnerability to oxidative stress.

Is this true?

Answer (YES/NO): YES